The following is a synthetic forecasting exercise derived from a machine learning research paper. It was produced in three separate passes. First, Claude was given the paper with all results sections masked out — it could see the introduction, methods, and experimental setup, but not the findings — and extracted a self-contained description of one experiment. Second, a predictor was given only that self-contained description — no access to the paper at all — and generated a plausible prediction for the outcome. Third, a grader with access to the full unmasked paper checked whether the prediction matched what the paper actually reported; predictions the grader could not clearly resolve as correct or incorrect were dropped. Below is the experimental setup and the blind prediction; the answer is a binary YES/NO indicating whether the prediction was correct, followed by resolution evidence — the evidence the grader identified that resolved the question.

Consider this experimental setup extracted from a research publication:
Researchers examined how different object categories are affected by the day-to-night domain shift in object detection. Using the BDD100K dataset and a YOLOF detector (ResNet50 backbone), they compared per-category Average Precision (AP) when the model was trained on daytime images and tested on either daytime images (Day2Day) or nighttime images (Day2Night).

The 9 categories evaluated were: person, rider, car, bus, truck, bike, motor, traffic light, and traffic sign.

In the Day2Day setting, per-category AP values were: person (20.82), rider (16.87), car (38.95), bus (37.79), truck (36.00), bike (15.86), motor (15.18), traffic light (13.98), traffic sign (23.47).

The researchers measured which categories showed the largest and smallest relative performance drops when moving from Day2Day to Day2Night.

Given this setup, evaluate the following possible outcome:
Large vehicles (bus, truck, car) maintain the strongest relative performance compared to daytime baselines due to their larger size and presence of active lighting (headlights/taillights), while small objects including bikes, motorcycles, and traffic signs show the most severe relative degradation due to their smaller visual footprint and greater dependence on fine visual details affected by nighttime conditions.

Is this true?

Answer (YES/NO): NO